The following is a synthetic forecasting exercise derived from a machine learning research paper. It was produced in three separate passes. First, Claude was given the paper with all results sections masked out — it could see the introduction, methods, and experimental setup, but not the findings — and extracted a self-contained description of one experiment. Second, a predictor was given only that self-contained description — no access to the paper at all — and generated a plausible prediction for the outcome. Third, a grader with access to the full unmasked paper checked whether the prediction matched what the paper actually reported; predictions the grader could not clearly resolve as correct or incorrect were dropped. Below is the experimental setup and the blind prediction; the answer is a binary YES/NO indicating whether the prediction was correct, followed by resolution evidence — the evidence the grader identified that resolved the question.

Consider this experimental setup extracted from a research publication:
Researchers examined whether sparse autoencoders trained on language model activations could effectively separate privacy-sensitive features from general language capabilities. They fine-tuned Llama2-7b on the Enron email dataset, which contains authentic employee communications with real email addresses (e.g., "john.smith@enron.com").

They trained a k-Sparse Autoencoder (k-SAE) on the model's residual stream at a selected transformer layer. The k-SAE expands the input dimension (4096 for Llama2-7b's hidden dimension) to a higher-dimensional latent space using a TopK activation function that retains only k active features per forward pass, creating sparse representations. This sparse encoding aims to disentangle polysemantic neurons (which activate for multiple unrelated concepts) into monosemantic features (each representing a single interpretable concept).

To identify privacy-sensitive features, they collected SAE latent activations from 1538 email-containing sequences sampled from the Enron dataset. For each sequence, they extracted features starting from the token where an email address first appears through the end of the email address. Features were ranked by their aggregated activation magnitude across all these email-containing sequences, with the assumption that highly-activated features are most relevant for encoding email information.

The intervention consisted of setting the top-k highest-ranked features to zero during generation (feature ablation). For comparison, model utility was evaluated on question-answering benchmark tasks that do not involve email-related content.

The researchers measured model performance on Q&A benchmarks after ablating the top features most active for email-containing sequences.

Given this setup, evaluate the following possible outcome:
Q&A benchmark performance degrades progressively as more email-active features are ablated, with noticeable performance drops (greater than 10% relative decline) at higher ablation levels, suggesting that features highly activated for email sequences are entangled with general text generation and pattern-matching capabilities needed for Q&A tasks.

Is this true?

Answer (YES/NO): NO